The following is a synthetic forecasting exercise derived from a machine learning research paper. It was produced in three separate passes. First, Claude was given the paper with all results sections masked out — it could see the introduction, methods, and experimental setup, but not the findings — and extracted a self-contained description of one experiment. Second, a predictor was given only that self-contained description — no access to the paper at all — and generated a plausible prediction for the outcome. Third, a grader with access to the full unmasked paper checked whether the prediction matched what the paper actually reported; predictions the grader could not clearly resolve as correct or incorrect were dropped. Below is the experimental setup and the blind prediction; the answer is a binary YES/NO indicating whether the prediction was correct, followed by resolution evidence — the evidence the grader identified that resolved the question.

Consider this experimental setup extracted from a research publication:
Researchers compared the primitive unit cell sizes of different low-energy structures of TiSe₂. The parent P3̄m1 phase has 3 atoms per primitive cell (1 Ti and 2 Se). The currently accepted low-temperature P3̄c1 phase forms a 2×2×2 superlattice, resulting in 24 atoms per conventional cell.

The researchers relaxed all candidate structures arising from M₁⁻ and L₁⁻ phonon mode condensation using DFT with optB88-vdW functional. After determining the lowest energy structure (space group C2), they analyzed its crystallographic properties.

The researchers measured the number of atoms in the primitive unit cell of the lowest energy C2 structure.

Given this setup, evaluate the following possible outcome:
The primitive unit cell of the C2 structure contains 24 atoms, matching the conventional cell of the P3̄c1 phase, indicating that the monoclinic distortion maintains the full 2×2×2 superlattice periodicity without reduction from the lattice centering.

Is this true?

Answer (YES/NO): NO